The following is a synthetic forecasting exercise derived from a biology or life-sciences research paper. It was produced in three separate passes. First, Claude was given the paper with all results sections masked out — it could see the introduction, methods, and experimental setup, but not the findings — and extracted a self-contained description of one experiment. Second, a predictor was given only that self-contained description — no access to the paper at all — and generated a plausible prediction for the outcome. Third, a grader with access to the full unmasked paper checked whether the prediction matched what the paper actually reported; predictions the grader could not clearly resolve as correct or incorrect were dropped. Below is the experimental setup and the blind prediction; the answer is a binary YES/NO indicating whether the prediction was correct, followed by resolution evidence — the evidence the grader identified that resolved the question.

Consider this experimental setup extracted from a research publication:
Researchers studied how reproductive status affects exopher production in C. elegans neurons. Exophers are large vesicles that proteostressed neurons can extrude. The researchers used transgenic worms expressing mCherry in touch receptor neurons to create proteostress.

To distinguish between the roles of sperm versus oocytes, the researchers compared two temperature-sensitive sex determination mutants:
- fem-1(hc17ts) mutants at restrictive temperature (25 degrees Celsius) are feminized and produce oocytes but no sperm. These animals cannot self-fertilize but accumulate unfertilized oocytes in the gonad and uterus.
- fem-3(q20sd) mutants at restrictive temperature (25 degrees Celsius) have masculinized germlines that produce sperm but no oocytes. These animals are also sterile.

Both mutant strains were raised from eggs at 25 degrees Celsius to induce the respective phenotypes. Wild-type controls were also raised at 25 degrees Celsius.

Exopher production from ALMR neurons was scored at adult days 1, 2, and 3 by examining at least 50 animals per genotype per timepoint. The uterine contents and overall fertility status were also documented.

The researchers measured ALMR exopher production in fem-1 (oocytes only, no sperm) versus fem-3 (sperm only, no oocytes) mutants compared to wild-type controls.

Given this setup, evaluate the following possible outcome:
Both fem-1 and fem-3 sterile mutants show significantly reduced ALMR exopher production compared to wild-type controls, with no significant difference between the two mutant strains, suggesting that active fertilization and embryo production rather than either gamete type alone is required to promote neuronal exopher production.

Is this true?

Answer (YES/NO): YES